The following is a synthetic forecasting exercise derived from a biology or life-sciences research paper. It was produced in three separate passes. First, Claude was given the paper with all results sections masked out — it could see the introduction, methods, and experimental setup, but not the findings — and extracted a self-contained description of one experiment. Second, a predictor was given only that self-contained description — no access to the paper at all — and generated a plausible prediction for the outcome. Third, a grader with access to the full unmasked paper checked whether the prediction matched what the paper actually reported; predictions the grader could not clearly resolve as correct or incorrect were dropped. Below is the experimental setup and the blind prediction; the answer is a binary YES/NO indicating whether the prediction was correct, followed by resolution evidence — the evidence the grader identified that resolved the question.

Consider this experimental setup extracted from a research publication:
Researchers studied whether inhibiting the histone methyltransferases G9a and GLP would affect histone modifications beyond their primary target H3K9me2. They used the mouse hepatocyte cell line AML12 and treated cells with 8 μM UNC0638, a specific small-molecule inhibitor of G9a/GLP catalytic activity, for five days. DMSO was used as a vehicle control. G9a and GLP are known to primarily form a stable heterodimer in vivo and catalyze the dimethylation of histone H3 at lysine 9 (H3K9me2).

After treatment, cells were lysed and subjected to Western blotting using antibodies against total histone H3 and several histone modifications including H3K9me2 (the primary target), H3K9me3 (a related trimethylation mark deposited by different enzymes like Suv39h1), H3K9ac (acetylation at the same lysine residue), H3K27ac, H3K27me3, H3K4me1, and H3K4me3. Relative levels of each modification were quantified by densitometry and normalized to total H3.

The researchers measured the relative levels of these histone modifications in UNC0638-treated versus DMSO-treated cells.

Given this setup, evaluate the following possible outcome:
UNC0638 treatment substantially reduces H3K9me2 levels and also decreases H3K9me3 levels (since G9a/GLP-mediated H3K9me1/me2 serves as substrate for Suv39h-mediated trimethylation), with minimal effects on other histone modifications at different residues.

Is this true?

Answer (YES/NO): YES